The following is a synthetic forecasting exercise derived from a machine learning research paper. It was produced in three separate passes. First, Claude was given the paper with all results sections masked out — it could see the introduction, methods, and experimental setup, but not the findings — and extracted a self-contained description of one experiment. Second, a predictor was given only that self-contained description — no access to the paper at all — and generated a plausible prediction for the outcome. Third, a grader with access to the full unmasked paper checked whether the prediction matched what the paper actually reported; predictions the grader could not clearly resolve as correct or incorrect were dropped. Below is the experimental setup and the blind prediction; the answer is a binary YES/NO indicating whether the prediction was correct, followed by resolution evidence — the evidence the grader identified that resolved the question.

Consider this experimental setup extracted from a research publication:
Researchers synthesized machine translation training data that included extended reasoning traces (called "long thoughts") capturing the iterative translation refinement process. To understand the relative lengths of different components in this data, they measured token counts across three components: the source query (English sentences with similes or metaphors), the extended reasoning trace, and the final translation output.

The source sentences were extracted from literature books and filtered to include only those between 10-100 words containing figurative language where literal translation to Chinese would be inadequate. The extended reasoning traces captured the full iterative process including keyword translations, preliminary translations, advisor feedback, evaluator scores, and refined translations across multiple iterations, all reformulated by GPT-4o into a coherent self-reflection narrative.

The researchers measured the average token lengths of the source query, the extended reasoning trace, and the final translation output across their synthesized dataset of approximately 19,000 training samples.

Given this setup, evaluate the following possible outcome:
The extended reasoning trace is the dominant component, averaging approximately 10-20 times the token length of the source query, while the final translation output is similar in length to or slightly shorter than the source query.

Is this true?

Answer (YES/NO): NO